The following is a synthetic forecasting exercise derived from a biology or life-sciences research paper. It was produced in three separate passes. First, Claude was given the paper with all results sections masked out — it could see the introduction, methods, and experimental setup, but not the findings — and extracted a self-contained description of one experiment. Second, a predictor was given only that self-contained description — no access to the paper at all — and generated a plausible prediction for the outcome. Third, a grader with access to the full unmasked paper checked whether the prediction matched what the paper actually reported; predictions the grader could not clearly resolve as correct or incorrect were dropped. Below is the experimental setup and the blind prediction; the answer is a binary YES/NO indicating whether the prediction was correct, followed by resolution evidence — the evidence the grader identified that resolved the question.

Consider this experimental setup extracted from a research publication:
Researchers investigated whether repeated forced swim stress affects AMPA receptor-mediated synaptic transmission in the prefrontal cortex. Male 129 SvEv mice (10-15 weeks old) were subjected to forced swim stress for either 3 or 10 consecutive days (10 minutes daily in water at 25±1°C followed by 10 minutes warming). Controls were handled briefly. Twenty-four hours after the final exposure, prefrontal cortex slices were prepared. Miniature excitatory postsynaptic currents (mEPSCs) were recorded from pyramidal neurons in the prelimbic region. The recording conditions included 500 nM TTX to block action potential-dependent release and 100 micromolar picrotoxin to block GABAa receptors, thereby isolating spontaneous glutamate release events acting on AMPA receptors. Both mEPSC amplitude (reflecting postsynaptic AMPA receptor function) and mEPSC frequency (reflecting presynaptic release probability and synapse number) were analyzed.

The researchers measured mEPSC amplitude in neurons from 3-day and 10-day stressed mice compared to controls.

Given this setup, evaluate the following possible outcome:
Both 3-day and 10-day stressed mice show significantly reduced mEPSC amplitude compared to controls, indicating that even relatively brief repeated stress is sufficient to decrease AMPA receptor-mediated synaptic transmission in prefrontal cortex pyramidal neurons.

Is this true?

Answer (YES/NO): NO